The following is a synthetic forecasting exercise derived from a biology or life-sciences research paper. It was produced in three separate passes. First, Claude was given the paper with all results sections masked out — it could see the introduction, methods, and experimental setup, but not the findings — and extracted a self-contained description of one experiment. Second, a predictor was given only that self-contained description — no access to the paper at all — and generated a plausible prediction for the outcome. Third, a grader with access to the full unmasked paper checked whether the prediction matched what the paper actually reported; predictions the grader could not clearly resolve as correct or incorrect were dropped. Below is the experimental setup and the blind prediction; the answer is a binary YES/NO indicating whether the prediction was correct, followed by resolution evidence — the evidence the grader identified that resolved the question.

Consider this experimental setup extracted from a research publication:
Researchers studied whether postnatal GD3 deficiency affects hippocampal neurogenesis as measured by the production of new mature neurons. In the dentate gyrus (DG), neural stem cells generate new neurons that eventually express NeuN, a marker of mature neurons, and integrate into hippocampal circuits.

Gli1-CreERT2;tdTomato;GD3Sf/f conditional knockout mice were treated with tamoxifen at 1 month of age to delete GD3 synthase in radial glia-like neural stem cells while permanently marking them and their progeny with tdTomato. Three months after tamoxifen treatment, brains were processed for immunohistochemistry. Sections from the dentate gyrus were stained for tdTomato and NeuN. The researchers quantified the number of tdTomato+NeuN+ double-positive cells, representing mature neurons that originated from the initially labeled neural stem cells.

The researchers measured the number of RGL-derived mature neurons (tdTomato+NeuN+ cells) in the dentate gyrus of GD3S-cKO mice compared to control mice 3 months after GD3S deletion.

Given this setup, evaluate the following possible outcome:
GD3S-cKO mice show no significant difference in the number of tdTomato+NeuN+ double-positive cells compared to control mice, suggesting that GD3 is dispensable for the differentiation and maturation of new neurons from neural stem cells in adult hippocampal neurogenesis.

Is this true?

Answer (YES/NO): NO